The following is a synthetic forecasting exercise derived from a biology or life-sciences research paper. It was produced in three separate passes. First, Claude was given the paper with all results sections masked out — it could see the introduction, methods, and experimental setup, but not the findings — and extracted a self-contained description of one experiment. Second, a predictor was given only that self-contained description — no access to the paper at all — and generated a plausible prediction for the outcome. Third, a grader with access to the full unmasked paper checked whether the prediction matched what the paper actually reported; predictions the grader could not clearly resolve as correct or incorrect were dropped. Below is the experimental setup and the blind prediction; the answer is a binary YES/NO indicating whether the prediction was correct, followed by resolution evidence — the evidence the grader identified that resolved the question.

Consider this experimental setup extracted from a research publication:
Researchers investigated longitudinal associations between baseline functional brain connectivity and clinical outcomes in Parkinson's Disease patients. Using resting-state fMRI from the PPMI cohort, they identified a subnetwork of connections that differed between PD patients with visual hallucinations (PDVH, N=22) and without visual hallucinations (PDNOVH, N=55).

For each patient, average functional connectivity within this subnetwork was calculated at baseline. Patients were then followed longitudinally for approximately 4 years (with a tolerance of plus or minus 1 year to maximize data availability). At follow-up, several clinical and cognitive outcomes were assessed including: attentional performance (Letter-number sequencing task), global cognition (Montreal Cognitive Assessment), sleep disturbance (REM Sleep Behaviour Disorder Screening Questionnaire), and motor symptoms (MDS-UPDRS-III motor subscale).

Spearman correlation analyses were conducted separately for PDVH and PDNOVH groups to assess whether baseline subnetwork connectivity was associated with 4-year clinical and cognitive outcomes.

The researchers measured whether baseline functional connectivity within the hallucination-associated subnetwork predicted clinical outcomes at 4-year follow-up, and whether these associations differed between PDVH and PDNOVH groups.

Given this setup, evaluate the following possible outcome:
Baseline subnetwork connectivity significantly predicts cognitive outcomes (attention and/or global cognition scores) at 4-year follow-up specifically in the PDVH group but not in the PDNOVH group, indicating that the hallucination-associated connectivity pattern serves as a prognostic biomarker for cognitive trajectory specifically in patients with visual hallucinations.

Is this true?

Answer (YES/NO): YES